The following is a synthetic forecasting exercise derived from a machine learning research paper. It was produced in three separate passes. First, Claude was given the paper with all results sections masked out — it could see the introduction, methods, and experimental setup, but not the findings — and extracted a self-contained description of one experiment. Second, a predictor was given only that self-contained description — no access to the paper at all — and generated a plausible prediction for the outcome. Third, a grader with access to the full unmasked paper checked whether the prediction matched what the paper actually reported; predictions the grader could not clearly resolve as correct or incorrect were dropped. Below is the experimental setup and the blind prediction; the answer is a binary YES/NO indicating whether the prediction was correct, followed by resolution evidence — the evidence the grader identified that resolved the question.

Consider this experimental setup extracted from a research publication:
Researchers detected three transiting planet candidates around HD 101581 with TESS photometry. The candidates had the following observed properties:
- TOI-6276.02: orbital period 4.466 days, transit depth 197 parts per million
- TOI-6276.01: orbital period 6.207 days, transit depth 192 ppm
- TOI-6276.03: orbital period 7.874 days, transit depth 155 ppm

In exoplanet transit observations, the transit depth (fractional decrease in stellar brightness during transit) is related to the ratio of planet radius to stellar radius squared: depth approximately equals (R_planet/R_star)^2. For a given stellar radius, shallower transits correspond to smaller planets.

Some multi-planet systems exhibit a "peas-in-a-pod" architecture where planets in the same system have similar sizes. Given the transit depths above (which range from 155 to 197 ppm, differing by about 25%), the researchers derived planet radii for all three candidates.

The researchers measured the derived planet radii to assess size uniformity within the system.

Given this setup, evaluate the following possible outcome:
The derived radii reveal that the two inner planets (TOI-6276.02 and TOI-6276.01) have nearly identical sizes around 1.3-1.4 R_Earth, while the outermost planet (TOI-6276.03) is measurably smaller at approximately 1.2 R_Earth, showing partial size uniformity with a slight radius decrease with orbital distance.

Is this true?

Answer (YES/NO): NO